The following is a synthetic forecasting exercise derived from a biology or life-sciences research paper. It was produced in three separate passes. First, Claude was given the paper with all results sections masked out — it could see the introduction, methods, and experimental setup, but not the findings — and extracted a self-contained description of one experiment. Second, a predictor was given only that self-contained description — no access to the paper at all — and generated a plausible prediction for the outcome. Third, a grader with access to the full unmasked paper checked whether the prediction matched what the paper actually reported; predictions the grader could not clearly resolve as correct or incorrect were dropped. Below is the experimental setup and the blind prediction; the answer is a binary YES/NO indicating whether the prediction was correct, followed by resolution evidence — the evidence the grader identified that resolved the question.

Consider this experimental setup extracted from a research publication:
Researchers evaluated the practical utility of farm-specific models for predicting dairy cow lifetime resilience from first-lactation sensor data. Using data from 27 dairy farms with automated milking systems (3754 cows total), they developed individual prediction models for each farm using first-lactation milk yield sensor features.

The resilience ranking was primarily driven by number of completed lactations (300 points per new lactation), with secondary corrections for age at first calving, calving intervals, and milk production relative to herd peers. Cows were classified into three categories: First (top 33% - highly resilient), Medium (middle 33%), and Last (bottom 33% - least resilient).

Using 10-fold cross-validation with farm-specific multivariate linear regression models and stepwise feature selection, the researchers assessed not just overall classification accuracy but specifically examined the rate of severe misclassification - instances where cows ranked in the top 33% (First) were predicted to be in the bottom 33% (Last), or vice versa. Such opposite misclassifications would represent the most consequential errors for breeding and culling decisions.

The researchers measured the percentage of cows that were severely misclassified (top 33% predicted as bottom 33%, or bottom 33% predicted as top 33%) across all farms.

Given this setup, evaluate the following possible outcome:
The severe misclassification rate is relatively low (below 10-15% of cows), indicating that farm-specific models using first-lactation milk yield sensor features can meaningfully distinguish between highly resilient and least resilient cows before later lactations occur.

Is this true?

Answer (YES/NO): YES